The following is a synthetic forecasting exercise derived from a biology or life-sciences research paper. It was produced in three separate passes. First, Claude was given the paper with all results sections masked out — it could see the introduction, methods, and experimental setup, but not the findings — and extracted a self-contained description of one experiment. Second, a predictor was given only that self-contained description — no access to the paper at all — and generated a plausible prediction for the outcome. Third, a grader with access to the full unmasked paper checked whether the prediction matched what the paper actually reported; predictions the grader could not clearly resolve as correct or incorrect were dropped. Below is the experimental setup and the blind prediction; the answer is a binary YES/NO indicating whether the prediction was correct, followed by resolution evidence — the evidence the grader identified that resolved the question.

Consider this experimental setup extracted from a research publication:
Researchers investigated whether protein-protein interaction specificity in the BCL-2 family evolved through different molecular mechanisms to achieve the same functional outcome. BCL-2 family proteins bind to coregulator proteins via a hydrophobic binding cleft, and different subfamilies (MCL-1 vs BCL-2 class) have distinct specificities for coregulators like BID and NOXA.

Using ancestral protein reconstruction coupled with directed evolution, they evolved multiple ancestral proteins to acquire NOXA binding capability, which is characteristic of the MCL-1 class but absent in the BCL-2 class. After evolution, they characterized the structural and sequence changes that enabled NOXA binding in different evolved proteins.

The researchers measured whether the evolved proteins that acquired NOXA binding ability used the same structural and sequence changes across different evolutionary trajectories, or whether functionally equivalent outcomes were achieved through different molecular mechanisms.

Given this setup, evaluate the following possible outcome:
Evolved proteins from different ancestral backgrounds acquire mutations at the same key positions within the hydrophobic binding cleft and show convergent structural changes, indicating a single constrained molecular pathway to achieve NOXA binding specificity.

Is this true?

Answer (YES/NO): NO